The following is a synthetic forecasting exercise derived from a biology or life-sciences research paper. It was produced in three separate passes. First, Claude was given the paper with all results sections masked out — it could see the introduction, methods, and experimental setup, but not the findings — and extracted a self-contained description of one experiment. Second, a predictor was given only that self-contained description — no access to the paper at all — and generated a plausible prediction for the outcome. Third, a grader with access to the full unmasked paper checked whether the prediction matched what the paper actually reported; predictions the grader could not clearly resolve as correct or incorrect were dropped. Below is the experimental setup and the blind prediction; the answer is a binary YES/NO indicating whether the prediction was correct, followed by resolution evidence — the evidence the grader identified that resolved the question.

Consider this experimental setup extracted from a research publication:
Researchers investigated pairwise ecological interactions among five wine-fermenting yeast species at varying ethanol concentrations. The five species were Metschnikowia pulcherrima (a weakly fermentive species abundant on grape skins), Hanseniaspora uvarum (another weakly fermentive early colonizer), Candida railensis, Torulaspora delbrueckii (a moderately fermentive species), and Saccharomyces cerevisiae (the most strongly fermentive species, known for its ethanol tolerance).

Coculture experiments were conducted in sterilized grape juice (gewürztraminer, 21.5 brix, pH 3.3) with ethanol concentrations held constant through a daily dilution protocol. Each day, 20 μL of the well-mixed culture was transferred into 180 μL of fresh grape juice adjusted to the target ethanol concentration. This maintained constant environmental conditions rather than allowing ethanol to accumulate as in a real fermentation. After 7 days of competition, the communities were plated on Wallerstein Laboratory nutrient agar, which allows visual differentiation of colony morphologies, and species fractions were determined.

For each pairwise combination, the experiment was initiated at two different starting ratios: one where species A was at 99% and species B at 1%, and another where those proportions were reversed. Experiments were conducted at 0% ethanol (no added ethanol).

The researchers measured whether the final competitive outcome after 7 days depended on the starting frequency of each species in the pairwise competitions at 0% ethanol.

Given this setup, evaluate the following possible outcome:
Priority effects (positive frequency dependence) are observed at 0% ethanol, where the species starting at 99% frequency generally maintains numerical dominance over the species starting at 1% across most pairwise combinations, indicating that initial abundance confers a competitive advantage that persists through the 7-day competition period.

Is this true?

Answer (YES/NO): YES